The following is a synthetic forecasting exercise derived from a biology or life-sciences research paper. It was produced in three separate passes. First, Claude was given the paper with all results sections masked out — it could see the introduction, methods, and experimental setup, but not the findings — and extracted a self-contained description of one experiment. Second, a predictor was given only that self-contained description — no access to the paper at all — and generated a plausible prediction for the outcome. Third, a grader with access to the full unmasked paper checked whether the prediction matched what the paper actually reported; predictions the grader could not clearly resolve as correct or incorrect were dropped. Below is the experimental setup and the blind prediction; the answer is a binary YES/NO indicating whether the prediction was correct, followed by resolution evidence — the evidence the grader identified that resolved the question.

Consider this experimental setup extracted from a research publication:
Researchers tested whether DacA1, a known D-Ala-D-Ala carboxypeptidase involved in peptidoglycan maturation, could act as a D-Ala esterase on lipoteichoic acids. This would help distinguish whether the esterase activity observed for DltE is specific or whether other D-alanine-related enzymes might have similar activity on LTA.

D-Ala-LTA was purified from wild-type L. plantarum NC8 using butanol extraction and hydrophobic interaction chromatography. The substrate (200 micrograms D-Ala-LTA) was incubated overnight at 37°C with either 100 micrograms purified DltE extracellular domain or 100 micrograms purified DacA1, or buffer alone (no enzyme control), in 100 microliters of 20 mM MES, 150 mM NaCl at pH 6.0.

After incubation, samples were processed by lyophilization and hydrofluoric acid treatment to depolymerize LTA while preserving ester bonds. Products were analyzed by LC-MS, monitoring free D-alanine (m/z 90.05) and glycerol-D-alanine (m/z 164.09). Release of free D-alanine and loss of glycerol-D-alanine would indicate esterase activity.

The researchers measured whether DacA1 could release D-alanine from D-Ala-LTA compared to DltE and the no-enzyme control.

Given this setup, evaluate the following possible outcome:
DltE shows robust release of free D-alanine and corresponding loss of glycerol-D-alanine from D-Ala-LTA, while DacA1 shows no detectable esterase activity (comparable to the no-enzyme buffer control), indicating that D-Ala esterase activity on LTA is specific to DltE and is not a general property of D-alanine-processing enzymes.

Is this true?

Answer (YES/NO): YES